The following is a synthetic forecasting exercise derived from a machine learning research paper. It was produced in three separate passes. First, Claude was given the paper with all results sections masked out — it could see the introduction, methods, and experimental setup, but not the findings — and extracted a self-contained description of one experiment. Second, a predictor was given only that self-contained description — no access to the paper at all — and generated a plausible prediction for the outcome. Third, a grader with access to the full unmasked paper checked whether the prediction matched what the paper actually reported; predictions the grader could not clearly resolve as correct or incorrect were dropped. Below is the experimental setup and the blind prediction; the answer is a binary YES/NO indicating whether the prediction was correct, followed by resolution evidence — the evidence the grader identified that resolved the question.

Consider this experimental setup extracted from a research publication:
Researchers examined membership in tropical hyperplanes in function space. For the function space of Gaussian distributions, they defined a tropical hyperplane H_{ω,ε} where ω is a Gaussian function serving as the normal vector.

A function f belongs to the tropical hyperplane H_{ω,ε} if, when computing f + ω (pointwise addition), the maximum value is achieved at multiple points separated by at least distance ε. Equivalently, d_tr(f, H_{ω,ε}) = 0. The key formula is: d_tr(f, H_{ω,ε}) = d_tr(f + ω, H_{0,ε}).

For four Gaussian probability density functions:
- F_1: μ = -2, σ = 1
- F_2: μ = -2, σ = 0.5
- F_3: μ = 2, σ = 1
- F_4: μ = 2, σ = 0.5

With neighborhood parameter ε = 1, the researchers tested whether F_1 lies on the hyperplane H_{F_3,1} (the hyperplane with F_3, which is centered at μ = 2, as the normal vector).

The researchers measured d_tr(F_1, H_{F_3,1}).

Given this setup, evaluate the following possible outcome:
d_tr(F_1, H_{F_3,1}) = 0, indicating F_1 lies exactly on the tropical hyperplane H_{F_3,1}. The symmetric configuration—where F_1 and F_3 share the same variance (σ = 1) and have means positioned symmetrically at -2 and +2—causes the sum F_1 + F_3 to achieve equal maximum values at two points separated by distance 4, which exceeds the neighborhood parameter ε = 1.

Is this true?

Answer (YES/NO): YES